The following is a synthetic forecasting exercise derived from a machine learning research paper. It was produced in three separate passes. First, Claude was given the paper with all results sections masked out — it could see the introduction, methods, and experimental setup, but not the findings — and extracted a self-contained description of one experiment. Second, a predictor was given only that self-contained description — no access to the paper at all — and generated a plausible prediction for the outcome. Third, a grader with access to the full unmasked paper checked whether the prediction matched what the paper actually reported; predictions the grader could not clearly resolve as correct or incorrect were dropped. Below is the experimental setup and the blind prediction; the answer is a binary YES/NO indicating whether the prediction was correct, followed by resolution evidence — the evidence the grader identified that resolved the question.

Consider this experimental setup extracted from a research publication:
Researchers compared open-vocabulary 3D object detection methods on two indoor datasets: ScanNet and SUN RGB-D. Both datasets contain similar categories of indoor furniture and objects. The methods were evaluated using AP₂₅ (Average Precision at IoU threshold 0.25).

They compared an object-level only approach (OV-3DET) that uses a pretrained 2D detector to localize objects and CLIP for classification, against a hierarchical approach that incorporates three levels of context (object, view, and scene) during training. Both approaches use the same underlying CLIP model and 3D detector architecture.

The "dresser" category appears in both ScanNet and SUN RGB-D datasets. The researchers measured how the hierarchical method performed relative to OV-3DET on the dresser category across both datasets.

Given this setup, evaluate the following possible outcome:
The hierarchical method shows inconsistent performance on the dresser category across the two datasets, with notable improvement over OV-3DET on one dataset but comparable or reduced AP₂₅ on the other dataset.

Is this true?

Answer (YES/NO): NO